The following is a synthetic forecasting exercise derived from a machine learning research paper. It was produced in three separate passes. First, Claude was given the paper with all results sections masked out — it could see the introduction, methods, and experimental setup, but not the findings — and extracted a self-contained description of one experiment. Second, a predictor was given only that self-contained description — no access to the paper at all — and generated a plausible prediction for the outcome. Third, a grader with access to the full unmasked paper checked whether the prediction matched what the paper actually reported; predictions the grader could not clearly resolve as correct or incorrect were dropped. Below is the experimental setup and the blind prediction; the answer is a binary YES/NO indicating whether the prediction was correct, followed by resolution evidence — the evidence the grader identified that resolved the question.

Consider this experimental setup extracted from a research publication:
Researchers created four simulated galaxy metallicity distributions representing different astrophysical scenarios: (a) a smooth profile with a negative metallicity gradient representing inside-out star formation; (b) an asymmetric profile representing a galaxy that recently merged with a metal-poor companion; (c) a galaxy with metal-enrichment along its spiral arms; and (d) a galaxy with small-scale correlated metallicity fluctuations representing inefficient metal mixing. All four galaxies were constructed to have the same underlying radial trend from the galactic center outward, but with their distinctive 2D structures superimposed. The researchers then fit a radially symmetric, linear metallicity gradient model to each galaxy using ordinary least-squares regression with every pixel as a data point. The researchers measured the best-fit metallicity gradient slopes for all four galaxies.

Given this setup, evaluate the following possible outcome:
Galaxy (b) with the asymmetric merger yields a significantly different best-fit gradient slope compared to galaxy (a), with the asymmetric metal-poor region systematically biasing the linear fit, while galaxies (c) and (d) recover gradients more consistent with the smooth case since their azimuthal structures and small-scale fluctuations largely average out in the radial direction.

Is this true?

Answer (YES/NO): NO